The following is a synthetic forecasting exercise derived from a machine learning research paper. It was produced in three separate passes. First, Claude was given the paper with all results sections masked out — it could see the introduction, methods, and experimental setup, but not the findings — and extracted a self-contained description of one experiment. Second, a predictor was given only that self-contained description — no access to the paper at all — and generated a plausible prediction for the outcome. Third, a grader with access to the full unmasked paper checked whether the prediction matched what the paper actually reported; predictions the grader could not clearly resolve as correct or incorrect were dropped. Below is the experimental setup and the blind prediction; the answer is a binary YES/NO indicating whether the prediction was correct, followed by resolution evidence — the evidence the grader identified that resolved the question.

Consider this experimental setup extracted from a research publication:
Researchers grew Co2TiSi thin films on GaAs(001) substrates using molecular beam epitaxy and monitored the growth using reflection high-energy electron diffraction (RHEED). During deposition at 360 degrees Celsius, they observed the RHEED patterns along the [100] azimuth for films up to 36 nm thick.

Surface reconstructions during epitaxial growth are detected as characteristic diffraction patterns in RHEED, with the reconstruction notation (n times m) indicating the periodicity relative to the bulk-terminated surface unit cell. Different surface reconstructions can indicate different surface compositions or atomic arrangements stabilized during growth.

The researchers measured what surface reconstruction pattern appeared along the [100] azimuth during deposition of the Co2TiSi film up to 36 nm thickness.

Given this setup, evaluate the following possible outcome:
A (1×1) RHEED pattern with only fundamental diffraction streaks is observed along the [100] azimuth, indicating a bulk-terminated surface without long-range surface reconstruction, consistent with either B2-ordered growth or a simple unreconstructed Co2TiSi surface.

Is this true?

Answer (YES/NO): NO